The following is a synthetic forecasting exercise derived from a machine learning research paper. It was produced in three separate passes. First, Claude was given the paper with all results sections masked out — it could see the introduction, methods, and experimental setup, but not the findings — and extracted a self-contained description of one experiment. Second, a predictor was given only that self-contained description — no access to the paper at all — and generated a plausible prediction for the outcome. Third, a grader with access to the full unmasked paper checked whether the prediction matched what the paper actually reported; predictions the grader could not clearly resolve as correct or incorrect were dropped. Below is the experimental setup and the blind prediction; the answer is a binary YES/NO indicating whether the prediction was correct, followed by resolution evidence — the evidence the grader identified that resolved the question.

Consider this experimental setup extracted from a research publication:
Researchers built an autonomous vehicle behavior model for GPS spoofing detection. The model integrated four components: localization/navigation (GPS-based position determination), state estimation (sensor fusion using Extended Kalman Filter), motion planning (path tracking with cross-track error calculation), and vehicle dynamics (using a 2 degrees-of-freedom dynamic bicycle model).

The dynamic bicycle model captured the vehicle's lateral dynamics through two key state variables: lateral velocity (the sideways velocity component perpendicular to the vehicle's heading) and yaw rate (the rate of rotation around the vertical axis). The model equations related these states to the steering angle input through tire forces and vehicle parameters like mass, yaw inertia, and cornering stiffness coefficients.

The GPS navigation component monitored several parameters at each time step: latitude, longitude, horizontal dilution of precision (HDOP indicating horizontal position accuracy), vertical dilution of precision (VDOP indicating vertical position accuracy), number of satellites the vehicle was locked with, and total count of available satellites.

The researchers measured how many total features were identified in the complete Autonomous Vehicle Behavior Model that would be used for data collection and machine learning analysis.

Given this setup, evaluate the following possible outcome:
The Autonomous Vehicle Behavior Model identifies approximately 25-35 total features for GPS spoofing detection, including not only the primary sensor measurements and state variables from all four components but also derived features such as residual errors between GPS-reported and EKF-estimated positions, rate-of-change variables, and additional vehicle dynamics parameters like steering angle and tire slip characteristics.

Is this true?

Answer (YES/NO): NO